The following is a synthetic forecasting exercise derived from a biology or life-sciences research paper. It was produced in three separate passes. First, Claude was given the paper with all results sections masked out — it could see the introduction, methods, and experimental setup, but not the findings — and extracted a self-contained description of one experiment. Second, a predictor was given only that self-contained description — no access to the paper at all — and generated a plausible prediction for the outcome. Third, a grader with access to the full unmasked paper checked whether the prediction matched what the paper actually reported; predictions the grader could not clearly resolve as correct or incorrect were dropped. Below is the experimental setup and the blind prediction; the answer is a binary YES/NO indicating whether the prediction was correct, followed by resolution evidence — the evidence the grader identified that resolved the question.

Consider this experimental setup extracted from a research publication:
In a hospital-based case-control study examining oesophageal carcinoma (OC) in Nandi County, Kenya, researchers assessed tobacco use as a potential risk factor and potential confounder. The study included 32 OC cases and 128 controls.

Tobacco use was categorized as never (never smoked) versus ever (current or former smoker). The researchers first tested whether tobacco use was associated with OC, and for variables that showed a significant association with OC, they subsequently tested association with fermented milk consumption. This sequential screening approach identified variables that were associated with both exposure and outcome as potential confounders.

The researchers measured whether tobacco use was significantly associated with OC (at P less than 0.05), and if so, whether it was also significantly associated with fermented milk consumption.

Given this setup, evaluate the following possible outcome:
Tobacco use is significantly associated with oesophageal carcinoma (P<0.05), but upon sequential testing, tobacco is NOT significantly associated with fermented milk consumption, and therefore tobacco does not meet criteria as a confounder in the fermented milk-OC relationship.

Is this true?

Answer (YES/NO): YES